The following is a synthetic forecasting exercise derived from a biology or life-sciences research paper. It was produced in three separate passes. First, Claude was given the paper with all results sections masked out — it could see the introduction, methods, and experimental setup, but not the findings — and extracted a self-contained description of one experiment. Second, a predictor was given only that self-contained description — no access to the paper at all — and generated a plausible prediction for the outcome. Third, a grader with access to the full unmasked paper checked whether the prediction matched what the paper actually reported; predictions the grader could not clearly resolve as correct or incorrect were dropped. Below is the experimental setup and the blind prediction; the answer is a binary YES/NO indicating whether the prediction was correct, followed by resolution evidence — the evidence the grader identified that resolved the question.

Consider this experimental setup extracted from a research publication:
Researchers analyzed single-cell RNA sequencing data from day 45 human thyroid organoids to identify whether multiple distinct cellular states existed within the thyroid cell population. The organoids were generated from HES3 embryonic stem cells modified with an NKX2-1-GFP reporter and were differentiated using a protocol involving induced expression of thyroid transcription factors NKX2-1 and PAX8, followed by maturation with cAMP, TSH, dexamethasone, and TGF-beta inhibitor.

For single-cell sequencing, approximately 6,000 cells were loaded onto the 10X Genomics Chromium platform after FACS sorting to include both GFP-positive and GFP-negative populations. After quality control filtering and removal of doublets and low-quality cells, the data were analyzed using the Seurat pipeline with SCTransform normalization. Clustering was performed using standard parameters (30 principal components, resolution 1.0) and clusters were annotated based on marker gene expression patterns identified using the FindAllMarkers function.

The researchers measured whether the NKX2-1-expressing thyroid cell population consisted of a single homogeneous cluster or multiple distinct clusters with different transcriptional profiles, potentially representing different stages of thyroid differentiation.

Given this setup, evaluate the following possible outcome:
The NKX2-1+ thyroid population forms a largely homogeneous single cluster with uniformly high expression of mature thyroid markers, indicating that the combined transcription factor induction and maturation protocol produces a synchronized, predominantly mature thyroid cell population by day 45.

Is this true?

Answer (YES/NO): NO